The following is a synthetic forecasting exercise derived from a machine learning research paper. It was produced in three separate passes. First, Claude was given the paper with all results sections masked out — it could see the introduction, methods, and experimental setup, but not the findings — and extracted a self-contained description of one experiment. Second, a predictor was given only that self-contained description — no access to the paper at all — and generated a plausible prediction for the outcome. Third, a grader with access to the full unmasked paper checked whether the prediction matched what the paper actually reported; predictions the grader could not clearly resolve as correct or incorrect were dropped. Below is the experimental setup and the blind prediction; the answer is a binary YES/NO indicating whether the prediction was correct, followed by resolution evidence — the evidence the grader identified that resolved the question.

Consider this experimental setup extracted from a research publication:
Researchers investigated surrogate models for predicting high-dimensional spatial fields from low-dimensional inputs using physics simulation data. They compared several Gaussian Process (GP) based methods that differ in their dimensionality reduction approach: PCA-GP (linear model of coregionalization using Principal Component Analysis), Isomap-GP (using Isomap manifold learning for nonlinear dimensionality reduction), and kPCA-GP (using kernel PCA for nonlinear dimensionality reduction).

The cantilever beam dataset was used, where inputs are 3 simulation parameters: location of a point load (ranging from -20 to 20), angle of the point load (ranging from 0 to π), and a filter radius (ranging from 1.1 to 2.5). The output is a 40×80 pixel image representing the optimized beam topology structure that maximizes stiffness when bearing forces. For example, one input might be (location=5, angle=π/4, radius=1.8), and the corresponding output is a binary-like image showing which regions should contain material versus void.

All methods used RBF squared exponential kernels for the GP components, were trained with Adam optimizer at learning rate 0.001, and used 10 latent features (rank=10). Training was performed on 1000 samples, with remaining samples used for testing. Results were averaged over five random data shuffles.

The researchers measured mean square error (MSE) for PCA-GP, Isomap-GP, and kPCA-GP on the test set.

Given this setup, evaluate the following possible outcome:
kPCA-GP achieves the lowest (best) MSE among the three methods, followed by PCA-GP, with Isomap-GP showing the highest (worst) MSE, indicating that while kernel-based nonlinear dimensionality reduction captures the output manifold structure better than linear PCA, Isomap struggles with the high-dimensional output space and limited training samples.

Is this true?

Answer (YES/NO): NO